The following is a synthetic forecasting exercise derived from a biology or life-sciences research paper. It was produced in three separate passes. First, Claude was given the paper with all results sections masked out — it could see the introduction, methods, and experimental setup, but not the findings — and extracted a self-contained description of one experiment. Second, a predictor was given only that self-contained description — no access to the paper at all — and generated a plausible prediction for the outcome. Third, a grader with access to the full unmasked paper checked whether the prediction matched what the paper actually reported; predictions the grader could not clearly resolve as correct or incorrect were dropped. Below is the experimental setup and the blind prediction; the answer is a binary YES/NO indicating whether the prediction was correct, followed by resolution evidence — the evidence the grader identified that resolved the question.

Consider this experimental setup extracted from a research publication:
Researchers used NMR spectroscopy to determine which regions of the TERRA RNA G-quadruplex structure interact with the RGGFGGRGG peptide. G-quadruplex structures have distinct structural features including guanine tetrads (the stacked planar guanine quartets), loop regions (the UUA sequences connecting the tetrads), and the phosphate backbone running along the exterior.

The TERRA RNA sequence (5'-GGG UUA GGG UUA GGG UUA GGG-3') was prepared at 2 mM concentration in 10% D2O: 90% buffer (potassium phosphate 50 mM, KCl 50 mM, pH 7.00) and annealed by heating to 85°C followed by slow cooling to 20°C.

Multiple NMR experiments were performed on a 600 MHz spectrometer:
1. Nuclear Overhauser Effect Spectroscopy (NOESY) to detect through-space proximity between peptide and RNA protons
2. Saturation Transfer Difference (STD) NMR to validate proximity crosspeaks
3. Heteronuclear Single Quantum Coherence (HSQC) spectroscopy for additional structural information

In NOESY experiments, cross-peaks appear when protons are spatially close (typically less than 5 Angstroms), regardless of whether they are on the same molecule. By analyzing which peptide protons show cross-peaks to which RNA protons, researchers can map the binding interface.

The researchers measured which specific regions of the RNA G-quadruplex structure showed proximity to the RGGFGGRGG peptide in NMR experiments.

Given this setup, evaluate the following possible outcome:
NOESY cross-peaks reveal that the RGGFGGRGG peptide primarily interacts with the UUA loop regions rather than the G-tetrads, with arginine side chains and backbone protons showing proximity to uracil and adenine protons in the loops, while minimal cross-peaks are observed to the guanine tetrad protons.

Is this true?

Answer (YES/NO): NO